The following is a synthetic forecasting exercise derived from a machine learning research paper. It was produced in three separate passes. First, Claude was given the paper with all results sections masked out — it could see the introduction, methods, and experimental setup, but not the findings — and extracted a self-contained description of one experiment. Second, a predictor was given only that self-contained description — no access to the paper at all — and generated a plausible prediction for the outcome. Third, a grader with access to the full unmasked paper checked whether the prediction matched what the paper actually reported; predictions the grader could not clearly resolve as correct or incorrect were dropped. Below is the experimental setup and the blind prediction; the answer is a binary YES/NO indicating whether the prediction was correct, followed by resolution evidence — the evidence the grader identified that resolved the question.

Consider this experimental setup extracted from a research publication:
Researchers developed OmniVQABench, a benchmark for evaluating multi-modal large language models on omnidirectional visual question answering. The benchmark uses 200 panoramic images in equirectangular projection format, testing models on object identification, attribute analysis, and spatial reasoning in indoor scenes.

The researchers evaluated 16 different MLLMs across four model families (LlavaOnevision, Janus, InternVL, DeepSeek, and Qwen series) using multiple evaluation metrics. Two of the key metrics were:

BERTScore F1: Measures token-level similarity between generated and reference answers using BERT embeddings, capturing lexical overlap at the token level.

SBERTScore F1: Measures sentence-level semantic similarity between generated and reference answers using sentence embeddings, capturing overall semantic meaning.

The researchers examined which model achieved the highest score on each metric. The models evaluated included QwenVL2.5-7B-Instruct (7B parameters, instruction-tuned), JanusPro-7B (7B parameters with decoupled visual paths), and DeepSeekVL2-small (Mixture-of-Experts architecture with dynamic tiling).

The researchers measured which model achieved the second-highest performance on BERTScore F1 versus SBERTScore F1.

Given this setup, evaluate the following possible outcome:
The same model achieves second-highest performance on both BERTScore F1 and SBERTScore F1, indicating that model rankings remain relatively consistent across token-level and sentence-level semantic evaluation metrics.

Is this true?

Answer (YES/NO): NO